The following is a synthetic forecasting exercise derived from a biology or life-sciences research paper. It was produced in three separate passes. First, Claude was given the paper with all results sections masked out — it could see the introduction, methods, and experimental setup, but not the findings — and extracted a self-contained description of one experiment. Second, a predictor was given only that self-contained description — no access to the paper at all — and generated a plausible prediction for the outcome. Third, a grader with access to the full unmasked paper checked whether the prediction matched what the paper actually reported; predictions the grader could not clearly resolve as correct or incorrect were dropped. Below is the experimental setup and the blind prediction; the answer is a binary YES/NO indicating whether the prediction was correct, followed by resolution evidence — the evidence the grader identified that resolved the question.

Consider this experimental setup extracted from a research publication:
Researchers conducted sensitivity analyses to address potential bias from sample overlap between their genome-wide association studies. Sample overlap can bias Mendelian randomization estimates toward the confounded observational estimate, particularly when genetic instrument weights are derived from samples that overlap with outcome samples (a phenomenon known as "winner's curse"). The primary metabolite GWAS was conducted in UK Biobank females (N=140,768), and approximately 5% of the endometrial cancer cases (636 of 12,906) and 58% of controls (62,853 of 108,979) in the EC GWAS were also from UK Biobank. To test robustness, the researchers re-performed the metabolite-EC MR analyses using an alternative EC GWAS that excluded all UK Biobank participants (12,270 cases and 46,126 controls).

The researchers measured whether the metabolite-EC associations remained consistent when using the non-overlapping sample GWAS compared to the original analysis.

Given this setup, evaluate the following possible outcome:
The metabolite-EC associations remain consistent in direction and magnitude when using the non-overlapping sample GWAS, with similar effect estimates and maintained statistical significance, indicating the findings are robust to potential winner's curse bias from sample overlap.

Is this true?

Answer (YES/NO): YES